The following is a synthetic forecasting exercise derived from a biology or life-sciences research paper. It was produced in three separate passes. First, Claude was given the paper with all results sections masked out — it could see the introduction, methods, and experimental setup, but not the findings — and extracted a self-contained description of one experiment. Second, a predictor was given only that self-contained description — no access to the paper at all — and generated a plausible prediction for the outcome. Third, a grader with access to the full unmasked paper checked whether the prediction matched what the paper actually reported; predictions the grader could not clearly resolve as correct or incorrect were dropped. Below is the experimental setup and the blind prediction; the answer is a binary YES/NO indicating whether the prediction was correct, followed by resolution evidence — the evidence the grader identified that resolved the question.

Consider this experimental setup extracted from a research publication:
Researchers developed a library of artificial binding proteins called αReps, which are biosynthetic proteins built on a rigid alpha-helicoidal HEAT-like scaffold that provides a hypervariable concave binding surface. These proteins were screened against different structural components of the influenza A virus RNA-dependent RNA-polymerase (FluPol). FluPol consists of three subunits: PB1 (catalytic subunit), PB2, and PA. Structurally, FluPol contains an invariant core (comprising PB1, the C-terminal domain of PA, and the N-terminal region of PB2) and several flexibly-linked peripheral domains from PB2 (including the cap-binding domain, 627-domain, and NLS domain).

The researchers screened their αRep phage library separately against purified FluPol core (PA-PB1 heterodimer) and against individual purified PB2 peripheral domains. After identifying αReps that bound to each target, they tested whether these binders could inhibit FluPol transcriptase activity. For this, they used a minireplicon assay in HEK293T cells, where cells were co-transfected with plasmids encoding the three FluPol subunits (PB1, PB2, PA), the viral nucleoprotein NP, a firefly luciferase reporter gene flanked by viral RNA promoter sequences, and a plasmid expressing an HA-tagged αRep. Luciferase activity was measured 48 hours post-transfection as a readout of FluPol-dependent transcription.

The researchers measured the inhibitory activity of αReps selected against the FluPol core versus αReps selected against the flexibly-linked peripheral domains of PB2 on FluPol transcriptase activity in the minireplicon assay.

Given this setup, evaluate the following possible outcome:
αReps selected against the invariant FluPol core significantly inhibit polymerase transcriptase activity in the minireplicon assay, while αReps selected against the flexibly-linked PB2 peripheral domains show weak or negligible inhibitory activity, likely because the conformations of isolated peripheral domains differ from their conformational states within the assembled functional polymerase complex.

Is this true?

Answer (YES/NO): NO